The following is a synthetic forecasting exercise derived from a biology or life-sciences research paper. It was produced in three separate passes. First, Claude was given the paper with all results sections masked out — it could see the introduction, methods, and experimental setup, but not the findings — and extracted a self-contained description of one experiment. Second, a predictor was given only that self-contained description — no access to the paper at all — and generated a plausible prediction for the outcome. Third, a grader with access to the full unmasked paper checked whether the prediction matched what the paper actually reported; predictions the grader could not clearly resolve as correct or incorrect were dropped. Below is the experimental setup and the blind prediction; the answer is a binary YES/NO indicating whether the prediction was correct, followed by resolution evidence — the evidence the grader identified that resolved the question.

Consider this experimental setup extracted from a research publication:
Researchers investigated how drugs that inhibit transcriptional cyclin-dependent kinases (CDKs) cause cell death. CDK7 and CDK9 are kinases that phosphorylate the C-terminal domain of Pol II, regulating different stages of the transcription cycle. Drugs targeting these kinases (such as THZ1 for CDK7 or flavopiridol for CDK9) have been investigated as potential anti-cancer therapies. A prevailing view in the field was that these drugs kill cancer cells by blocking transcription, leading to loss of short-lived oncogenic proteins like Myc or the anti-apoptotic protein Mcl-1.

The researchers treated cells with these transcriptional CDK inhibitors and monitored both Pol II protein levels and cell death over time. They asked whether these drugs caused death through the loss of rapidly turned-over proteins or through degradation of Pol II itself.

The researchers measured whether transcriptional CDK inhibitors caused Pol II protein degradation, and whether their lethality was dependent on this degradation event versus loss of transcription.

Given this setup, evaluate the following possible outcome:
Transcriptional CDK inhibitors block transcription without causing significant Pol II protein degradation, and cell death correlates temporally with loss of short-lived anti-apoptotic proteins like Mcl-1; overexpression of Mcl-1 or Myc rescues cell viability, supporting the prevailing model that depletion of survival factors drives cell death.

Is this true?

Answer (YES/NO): NO